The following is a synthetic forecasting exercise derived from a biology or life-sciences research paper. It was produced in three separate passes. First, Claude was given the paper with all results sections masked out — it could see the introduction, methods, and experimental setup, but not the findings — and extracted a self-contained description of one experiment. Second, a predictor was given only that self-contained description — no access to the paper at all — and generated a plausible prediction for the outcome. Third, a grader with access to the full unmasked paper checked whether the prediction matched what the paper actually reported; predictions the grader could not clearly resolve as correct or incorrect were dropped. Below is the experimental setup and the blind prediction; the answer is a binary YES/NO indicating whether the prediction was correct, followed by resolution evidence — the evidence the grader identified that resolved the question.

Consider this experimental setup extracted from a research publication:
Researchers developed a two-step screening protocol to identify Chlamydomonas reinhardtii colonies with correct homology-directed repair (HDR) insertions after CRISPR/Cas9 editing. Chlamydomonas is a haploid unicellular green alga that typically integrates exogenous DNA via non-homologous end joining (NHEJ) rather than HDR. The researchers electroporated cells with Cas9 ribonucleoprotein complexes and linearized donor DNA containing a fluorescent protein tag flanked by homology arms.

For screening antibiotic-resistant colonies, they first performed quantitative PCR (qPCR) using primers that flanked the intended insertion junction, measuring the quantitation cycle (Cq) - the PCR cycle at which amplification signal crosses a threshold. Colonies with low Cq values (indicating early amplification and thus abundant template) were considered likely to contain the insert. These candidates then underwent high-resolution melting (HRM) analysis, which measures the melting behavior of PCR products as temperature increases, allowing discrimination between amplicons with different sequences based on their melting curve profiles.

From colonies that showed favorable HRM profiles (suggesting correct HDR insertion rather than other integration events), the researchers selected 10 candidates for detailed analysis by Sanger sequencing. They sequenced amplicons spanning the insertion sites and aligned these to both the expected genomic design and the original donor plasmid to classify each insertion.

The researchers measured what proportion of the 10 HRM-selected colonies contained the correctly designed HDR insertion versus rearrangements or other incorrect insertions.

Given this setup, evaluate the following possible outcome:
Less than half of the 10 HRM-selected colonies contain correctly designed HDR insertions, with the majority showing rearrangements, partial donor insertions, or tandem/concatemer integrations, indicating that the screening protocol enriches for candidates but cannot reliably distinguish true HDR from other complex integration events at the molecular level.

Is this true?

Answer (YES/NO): NO